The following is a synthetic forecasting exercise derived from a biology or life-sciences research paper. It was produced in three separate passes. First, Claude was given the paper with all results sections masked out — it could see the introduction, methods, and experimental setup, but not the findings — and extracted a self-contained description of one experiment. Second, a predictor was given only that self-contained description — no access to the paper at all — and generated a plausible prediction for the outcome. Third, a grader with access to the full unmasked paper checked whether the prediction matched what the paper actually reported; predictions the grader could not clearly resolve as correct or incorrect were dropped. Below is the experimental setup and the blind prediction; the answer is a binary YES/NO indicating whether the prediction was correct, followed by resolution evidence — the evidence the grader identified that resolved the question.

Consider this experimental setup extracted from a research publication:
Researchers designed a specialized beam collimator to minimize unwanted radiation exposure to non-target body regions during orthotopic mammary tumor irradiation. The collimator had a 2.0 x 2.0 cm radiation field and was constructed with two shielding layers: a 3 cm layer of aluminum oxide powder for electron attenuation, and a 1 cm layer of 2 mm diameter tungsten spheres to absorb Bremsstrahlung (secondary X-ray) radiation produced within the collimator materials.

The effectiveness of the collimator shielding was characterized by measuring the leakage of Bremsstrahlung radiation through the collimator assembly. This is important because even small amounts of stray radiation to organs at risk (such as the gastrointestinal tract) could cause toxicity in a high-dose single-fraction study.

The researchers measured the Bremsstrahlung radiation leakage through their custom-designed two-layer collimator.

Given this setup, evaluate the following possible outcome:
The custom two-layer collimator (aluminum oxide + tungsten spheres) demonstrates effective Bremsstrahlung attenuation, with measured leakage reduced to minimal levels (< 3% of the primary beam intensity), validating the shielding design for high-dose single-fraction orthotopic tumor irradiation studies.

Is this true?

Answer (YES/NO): YES